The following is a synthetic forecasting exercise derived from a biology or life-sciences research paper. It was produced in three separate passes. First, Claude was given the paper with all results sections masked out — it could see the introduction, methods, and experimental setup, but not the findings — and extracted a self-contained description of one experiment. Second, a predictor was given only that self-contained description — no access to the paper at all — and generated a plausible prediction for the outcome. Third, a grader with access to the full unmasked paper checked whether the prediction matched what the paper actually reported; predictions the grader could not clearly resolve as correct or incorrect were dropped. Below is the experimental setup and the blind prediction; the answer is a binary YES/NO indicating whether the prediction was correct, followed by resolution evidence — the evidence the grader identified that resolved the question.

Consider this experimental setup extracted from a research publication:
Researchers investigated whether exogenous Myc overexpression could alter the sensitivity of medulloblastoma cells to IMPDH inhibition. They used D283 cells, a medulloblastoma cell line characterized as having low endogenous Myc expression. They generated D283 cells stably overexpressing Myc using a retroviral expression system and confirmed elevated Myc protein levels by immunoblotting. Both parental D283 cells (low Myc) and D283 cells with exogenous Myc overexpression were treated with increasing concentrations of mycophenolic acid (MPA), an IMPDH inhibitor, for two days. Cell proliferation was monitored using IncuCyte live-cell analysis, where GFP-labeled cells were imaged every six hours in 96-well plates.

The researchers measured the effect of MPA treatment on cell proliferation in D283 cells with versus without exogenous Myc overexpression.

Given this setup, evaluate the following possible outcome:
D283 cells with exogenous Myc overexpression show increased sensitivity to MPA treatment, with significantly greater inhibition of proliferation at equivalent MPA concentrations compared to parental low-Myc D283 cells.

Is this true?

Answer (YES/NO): YES